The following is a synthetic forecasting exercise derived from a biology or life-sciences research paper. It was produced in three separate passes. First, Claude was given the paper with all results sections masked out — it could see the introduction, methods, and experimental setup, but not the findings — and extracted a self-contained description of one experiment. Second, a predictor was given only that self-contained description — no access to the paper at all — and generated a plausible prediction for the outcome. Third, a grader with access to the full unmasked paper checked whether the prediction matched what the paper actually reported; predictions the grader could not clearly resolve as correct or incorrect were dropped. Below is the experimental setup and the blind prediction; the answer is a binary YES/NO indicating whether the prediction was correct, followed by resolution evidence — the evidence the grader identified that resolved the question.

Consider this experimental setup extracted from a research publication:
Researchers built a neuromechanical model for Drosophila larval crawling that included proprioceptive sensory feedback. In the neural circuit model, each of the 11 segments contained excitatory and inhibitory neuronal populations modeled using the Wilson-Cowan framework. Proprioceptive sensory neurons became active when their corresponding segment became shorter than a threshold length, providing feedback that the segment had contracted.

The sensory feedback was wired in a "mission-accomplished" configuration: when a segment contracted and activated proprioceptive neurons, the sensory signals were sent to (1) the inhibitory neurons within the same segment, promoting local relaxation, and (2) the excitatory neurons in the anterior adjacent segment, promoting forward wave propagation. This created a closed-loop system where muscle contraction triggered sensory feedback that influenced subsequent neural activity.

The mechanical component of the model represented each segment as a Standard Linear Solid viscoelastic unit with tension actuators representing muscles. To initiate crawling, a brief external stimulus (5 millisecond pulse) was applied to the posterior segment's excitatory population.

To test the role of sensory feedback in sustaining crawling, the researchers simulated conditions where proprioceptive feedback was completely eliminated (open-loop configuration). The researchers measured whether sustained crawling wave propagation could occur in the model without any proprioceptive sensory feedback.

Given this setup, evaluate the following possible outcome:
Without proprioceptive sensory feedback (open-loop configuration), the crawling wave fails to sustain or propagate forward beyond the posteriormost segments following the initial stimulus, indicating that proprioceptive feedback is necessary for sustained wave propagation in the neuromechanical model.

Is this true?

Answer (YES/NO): NO